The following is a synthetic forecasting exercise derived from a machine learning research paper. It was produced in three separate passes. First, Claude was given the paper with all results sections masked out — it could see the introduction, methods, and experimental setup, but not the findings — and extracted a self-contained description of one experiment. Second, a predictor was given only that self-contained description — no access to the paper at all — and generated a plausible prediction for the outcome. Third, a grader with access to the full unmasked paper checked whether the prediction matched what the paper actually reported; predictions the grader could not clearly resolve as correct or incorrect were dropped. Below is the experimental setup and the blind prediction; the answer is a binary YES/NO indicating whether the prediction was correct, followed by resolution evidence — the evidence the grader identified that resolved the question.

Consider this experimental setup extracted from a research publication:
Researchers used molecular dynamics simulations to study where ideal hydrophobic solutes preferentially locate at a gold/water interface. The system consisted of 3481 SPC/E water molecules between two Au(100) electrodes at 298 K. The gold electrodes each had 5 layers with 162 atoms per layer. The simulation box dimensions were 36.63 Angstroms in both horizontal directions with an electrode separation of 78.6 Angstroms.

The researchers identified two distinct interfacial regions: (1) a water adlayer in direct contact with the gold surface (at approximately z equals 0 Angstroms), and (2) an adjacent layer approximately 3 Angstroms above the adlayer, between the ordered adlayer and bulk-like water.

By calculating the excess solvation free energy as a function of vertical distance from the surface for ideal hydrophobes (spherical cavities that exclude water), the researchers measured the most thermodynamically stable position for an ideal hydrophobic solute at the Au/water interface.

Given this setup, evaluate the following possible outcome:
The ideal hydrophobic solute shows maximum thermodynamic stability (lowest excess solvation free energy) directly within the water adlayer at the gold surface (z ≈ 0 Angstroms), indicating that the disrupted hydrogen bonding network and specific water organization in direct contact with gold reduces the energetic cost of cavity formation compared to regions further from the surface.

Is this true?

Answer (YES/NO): NO